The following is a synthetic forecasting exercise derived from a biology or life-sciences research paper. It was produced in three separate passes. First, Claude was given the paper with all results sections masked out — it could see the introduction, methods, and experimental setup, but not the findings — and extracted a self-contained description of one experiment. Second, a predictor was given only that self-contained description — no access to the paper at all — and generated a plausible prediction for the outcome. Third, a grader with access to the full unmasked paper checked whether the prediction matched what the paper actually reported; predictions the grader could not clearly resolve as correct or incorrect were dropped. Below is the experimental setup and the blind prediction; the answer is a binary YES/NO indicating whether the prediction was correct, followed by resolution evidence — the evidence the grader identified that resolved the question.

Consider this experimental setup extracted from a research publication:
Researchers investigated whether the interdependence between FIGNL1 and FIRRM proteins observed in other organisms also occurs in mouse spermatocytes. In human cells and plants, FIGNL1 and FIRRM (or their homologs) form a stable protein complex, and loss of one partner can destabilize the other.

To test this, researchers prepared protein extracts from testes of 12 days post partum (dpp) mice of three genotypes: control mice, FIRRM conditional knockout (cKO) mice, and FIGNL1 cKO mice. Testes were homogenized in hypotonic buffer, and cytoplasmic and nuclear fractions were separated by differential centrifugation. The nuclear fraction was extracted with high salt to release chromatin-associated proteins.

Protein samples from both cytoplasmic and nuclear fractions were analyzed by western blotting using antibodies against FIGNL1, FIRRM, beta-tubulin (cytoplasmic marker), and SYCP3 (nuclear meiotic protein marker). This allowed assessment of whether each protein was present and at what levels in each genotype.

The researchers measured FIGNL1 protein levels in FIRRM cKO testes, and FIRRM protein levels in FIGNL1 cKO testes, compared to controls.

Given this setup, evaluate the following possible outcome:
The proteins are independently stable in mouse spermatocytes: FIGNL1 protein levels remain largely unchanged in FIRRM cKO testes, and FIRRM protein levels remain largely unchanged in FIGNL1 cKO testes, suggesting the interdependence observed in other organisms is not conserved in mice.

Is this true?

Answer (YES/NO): NO